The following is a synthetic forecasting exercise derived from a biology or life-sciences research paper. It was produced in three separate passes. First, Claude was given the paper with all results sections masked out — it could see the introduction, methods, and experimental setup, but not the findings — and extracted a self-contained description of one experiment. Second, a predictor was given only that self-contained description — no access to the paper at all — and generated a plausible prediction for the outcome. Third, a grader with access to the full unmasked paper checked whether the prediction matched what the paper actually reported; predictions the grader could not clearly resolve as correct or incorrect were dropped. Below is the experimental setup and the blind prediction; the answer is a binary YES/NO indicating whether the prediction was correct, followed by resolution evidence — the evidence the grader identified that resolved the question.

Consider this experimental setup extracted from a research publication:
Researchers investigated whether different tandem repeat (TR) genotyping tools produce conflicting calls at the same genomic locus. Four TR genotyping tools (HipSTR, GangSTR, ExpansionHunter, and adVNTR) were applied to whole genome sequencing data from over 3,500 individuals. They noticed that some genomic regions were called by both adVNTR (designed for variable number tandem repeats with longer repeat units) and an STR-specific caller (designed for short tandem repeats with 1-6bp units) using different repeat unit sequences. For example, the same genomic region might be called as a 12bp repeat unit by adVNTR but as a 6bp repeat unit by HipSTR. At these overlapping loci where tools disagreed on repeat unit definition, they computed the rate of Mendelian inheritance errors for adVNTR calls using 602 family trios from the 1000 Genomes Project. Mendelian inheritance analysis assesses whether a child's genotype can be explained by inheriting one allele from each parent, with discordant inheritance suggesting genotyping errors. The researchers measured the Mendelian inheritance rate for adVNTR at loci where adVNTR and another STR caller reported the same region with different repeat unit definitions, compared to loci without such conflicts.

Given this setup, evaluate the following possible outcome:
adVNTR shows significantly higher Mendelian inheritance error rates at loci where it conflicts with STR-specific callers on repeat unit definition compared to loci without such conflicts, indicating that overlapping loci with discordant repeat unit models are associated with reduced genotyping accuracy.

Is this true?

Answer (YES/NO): YES